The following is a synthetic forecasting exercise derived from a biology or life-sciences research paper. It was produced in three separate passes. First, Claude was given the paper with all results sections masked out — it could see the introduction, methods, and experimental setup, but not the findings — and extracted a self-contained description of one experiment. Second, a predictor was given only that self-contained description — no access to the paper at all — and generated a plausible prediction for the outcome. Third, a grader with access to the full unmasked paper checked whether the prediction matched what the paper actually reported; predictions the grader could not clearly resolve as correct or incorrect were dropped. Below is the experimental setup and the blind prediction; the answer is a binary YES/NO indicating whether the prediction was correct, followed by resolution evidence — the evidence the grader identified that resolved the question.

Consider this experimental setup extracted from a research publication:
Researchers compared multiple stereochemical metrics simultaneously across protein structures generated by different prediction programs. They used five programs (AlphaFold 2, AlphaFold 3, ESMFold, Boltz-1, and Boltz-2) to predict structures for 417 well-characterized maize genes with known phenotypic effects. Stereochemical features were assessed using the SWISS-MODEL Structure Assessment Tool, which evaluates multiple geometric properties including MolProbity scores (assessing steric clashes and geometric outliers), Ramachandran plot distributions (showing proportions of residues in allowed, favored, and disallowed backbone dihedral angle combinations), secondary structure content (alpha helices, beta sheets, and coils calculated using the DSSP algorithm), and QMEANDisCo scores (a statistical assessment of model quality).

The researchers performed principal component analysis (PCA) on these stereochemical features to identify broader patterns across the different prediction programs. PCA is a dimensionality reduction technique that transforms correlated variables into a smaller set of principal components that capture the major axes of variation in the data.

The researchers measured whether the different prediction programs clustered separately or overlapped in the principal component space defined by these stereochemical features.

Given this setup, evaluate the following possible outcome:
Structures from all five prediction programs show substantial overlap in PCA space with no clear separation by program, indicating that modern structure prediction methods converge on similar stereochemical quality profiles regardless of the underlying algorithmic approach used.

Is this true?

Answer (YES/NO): NO